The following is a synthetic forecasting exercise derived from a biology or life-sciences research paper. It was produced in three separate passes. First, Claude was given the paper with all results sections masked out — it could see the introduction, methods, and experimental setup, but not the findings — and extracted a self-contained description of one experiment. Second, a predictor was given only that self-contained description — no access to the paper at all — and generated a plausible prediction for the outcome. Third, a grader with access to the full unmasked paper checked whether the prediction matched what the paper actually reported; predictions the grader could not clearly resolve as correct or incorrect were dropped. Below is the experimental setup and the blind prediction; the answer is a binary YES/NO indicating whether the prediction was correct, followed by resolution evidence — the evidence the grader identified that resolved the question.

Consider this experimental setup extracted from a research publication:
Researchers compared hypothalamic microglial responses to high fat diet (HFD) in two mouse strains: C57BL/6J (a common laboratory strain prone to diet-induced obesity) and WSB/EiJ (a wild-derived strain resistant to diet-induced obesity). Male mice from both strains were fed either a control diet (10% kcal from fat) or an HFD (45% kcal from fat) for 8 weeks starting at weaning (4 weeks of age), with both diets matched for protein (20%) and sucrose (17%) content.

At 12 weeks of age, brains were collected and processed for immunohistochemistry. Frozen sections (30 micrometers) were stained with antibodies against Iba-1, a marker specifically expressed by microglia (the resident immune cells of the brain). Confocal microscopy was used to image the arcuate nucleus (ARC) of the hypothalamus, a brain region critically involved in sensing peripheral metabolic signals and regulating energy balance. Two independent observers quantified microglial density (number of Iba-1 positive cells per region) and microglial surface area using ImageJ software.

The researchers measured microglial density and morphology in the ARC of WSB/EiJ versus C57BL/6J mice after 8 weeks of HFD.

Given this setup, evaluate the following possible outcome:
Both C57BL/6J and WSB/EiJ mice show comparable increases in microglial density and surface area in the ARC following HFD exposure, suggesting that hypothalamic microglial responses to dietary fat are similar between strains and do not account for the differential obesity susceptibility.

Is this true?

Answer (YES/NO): NO